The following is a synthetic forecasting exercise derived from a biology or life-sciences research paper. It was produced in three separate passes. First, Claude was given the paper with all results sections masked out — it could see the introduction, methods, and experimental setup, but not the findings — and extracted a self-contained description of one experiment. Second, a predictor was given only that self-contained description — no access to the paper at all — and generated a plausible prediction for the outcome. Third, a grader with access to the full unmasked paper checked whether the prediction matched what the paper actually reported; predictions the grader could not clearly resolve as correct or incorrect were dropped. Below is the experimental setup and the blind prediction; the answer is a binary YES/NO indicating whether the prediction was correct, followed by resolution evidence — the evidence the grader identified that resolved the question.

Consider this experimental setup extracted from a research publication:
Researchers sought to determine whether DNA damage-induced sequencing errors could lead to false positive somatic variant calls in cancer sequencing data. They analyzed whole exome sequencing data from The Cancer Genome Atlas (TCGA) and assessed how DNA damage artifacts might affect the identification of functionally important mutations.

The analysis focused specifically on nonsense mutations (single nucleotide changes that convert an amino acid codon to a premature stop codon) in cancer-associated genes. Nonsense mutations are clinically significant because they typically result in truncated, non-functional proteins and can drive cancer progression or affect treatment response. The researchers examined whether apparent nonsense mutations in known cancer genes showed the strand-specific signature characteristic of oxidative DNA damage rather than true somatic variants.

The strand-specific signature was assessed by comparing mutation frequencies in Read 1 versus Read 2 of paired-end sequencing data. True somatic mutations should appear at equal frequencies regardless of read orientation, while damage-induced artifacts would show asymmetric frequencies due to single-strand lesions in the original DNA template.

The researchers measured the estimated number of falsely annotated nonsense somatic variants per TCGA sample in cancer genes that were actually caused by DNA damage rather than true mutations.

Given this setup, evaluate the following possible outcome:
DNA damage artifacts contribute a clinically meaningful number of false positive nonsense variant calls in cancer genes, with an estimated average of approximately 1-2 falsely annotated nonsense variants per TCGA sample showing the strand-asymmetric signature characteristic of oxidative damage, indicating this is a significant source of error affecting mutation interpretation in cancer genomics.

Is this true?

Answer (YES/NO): NO